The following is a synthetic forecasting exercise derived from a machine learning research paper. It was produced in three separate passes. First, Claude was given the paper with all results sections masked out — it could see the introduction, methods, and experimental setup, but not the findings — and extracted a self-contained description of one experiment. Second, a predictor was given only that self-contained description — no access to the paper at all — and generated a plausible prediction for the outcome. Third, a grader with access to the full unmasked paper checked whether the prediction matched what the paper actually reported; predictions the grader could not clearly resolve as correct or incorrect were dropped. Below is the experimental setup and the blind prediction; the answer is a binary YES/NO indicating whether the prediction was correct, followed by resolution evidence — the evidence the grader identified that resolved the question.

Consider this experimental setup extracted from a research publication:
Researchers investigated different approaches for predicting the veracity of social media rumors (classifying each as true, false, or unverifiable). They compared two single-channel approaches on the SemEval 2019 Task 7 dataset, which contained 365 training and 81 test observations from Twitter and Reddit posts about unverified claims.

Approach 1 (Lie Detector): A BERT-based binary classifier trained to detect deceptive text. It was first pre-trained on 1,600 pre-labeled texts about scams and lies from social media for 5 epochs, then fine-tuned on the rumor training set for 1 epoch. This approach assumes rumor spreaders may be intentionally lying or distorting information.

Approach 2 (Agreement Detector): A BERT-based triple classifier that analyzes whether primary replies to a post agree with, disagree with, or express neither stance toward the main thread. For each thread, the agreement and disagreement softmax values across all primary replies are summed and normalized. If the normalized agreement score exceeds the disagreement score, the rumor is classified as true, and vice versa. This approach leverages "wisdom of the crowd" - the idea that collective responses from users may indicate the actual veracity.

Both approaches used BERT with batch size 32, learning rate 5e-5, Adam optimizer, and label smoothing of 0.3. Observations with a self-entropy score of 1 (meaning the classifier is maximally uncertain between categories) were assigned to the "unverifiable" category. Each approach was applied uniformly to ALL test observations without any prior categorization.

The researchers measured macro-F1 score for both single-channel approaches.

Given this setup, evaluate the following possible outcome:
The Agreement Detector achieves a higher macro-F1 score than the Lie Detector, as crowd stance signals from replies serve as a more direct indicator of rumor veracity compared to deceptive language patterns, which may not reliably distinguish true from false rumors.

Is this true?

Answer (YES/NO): YES